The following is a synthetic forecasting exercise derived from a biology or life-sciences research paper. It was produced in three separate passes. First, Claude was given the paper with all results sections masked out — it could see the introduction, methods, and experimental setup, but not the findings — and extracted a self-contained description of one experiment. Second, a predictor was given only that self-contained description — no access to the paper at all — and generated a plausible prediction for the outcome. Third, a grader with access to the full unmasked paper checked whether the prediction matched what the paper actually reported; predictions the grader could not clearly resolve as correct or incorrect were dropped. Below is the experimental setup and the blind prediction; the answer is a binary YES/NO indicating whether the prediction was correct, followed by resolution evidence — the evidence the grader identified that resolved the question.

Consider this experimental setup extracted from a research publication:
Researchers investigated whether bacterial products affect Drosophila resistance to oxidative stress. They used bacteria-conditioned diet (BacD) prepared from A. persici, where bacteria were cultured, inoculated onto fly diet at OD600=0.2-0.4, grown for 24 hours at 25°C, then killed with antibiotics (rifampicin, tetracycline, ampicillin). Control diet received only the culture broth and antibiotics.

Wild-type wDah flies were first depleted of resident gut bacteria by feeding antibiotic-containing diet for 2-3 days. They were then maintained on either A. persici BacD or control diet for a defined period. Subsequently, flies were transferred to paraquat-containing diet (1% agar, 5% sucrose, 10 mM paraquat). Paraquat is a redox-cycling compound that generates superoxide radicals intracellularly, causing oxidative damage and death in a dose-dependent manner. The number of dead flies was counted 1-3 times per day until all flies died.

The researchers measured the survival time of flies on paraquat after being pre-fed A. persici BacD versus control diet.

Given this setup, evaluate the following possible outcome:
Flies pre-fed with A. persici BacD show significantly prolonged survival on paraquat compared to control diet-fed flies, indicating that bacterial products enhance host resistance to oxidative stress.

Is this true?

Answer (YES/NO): YES